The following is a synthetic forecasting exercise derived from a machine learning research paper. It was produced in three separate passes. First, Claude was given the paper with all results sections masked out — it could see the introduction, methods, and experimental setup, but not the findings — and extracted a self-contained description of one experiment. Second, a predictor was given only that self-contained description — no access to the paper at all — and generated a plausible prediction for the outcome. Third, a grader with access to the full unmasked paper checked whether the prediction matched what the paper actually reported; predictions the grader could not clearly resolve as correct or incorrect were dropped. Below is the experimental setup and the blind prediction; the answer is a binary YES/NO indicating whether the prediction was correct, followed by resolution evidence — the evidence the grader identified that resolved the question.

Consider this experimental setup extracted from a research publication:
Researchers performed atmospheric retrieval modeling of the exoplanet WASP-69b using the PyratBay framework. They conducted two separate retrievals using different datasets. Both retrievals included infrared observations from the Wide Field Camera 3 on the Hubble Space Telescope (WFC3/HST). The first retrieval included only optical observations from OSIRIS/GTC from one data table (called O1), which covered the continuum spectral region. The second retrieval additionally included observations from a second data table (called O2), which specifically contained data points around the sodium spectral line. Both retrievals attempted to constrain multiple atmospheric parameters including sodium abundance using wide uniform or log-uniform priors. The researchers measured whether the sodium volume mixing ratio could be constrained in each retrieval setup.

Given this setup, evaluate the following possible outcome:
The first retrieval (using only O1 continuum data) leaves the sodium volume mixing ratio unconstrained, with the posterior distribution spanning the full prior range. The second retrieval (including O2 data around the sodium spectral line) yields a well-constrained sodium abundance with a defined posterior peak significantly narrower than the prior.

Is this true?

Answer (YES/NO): NO